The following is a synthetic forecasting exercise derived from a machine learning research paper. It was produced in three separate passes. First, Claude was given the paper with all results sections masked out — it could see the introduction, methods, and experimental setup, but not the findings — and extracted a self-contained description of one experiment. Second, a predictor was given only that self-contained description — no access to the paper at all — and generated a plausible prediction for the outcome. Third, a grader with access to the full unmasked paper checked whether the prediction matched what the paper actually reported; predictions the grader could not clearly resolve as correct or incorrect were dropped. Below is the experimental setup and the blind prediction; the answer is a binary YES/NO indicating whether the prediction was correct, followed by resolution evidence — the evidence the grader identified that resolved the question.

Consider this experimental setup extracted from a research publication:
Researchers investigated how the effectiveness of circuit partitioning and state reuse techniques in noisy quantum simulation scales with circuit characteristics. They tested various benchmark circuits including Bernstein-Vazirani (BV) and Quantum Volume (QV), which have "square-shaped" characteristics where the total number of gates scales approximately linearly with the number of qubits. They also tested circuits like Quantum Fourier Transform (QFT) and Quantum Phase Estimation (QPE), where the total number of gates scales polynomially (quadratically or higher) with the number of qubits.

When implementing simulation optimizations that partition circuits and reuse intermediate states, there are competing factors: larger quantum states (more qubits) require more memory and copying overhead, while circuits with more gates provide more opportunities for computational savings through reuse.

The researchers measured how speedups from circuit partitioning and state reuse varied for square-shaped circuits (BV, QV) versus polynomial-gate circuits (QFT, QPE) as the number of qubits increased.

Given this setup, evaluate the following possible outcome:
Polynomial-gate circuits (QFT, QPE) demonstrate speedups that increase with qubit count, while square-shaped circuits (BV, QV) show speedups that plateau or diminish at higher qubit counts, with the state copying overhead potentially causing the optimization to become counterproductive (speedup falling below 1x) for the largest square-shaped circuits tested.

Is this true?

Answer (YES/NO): NO